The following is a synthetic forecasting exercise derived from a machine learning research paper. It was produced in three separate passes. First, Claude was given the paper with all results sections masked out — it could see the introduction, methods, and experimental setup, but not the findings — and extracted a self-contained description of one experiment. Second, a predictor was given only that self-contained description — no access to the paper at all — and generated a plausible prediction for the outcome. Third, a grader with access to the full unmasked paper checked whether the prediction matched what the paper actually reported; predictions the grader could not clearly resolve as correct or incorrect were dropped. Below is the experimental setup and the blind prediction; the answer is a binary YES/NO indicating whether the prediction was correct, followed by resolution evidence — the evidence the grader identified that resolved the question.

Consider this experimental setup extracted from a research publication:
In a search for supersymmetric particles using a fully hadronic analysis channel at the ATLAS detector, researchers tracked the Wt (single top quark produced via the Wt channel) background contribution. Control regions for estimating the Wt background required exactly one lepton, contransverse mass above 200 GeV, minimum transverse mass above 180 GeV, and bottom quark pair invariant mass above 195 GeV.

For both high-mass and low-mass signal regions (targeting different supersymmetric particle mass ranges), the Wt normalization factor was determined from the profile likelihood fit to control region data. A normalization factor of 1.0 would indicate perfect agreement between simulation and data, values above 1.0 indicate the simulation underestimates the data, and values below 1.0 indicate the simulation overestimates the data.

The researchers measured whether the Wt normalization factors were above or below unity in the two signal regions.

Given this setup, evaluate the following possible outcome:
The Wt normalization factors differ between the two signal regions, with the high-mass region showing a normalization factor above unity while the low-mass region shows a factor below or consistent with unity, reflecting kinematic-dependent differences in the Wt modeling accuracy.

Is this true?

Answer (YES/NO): NO